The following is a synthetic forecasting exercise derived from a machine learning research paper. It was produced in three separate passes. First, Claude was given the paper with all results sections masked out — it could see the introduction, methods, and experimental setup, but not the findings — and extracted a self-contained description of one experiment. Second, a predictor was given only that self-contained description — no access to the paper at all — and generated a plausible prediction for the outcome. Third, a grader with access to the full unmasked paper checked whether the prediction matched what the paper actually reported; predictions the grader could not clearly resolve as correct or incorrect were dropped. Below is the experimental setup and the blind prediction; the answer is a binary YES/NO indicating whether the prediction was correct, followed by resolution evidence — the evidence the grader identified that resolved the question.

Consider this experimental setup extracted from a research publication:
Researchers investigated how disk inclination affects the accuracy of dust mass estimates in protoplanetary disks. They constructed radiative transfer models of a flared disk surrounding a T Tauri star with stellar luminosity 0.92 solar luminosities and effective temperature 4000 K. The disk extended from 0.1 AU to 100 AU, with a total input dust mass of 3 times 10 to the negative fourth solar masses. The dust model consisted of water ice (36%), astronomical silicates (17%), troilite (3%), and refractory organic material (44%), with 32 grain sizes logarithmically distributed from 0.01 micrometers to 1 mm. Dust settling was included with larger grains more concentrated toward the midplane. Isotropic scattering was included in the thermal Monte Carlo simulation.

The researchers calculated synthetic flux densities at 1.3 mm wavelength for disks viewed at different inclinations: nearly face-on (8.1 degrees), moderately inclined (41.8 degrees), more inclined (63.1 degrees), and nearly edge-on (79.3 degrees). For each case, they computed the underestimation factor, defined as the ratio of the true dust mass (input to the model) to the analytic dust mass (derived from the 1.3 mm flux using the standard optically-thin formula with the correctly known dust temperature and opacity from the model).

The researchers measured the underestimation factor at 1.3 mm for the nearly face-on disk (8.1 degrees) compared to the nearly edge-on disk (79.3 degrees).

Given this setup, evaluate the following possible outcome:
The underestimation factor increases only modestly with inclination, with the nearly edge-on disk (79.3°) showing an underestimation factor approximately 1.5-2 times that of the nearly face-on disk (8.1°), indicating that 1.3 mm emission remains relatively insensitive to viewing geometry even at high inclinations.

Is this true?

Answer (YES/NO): NO